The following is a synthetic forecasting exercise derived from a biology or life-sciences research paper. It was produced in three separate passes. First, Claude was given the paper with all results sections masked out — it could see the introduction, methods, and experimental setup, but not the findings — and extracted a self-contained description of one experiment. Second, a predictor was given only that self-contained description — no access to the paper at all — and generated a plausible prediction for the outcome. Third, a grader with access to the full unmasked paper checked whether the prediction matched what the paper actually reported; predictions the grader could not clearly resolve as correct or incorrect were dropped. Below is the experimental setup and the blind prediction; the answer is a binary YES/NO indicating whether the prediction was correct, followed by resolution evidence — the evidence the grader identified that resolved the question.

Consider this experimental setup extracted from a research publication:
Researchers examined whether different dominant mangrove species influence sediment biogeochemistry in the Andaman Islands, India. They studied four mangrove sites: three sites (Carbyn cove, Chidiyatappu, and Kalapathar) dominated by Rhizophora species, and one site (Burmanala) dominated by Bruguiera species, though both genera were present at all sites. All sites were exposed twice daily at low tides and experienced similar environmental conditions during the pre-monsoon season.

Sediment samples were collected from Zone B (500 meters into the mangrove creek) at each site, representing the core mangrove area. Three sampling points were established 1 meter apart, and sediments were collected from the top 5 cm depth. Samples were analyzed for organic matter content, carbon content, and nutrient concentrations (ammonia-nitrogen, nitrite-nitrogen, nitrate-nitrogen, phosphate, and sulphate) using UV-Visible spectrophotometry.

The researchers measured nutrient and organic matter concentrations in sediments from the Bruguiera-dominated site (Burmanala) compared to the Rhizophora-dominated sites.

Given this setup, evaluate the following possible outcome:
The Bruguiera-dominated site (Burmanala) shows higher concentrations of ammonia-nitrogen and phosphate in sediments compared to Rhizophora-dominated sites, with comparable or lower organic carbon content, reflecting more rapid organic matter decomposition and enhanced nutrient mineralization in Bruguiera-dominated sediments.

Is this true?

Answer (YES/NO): NO